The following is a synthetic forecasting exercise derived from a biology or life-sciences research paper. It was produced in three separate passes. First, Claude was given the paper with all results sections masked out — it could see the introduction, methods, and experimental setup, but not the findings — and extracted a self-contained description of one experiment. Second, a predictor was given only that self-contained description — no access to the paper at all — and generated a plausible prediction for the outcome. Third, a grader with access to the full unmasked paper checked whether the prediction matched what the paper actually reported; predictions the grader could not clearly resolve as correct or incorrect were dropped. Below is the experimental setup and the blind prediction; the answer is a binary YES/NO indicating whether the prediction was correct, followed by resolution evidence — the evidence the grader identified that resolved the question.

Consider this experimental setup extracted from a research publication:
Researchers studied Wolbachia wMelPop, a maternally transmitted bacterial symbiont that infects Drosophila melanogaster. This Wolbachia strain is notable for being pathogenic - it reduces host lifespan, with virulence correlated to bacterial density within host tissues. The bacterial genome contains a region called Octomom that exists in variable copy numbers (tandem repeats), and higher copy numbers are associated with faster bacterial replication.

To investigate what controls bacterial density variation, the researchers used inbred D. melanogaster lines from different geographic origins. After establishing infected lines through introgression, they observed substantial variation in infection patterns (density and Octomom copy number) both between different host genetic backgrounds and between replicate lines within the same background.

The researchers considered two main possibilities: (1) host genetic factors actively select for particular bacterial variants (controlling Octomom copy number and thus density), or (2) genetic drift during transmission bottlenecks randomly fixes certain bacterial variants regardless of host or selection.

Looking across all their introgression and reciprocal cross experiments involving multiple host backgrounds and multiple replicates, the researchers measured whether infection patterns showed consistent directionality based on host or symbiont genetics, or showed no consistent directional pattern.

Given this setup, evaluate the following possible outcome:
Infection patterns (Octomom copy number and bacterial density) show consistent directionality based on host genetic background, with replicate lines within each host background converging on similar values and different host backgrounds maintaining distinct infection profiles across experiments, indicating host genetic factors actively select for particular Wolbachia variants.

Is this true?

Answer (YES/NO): NO